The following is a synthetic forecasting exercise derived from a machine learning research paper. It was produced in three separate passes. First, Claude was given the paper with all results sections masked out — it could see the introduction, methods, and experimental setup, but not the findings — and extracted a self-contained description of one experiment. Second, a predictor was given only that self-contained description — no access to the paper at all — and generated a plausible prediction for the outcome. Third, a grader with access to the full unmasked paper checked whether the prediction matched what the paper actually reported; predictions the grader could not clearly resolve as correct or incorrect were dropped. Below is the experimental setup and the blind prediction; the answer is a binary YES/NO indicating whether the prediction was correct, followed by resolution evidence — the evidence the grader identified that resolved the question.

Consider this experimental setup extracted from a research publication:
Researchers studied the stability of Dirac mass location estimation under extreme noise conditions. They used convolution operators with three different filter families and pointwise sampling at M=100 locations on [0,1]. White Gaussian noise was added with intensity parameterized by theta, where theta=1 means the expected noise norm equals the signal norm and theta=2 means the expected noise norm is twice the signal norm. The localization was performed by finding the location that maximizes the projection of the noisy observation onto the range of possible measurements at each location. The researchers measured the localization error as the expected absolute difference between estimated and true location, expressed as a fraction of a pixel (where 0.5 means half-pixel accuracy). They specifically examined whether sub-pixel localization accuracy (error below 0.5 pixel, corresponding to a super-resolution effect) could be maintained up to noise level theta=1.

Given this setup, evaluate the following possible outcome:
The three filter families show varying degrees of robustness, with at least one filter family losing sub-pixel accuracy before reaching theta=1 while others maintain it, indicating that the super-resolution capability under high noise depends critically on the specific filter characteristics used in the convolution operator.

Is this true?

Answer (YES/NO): NO